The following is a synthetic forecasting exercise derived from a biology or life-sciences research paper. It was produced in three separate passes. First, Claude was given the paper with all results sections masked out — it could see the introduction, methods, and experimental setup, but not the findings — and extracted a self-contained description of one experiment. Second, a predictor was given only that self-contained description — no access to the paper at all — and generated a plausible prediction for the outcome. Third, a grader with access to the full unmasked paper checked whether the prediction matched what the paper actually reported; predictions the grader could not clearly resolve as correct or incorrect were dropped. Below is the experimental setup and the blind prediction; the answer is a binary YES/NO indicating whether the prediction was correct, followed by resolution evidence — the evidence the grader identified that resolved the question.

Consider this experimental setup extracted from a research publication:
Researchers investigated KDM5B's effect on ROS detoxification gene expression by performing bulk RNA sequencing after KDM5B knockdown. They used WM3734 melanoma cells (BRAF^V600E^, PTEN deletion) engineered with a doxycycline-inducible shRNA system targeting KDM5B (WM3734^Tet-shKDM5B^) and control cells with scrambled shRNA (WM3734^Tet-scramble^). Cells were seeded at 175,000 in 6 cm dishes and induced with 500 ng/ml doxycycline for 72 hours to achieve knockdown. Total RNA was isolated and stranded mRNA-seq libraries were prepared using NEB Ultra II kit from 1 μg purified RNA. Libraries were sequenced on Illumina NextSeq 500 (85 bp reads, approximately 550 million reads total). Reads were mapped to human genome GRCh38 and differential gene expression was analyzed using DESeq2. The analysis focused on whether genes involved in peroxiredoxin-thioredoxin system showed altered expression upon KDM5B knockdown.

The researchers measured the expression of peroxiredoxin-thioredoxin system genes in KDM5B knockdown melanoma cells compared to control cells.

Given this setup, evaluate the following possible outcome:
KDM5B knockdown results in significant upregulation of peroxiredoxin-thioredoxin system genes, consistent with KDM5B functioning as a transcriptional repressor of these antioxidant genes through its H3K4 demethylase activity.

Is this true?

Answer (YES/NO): NO